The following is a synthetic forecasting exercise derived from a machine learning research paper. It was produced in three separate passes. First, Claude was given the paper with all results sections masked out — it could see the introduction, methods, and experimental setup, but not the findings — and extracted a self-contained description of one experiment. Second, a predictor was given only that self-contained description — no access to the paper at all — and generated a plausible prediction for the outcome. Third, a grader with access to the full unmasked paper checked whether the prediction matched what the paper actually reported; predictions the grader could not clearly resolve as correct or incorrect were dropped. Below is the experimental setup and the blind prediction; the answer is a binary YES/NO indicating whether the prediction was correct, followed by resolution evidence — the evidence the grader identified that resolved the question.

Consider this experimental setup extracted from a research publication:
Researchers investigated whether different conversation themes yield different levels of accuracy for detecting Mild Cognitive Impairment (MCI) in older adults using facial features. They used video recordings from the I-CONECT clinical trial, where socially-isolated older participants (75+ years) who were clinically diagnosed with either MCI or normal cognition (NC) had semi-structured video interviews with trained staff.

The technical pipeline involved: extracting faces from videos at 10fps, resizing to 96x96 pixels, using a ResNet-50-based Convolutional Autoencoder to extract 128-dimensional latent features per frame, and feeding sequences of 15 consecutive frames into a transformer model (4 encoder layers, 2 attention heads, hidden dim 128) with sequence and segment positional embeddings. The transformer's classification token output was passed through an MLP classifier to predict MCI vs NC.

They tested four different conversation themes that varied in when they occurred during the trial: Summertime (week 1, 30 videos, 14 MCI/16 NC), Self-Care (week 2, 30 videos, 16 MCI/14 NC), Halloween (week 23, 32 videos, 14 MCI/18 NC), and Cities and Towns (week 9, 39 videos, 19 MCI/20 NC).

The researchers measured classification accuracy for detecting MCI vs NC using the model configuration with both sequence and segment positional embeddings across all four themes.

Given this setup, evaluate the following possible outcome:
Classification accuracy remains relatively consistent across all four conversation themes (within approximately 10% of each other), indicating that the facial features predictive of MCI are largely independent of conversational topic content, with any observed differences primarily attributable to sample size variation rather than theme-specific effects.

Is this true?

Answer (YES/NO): NO